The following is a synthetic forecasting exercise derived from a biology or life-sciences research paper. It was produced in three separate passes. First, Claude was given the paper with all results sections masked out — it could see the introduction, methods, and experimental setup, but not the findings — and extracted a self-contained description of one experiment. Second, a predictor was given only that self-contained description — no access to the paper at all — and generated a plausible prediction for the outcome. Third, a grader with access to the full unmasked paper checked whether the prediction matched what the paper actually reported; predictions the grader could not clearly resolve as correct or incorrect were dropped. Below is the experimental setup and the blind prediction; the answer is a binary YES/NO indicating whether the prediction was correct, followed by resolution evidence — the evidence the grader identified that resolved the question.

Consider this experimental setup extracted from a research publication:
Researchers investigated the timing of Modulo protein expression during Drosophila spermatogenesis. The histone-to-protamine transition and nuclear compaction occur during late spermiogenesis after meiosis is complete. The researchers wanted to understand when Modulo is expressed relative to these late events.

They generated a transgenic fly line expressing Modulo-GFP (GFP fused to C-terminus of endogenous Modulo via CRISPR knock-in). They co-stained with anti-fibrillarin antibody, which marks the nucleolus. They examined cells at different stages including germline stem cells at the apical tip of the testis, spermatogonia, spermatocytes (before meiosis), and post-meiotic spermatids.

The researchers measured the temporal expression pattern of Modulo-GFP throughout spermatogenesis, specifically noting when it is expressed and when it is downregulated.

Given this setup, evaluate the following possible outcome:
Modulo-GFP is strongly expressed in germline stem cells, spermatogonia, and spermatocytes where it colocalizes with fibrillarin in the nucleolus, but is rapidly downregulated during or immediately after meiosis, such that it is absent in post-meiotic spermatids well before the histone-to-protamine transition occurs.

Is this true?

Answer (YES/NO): NO